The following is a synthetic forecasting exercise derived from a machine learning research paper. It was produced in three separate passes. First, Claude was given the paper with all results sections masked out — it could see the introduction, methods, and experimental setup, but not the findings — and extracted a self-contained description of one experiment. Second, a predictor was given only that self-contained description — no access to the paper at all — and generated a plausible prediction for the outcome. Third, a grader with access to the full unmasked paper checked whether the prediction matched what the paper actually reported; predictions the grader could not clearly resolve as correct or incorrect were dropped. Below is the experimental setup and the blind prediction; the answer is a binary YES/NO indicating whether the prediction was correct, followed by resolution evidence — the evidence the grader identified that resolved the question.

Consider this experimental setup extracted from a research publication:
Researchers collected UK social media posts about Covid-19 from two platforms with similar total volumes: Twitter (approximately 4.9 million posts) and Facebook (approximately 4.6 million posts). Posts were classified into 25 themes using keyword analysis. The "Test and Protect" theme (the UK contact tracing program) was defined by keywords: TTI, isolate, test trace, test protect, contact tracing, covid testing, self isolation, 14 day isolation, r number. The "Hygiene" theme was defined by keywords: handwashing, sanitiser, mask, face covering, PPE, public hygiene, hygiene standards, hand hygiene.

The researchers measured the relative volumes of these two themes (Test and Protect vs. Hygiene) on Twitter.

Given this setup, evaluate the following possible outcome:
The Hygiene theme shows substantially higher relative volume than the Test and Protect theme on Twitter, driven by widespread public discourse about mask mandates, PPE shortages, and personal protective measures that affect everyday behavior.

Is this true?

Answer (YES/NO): YES